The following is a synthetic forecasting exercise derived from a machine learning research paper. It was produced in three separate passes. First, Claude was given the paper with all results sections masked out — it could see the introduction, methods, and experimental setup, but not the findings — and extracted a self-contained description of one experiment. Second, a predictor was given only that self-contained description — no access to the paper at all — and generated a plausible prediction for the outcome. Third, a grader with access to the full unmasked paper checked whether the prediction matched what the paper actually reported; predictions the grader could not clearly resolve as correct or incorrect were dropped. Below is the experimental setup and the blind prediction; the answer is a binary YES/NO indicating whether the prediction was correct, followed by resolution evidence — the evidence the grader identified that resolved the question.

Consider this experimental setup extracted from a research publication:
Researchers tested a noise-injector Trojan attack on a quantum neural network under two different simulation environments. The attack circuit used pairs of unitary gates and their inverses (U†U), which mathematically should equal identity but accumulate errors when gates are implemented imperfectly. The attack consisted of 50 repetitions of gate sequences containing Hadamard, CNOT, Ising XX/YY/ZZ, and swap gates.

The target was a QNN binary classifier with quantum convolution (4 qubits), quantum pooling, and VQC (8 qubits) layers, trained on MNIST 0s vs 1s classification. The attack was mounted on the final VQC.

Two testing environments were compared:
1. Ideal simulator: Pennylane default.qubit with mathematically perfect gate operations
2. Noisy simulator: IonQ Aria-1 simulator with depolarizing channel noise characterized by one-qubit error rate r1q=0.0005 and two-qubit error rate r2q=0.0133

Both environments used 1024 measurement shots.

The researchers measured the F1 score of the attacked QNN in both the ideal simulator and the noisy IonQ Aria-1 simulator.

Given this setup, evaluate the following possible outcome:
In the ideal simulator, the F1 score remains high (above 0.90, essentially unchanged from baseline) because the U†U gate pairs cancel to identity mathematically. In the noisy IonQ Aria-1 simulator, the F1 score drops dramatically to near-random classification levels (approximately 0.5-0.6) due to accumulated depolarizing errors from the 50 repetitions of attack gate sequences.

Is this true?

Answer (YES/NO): NO